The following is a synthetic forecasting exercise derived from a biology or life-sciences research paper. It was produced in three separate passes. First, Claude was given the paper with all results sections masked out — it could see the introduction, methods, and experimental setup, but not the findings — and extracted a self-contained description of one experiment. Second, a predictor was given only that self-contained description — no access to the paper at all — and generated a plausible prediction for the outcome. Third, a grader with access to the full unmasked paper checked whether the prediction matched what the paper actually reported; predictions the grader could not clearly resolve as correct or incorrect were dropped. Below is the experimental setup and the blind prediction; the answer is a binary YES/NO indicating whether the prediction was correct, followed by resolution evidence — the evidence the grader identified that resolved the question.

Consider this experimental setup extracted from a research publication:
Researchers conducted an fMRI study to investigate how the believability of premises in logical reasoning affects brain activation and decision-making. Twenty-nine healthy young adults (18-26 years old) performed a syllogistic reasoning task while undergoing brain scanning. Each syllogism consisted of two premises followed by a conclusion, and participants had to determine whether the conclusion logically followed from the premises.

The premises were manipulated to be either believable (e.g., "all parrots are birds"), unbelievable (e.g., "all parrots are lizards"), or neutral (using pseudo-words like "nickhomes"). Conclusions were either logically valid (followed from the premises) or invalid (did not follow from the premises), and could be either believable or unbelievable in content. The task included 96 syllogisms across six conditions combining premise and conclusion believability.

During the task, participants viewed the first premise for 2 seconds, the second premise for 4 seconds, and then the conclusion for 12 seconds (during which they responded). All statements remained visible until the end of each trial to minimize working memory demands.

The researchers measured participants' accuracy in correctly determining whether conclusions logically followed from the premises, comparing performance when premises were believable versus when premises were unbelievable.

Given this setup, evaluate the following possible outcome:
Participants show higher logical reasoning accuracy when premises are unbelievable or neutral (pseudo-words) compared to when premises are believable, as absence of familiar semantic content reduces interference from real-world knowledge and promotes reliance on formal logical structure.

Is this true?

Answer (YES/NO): NO